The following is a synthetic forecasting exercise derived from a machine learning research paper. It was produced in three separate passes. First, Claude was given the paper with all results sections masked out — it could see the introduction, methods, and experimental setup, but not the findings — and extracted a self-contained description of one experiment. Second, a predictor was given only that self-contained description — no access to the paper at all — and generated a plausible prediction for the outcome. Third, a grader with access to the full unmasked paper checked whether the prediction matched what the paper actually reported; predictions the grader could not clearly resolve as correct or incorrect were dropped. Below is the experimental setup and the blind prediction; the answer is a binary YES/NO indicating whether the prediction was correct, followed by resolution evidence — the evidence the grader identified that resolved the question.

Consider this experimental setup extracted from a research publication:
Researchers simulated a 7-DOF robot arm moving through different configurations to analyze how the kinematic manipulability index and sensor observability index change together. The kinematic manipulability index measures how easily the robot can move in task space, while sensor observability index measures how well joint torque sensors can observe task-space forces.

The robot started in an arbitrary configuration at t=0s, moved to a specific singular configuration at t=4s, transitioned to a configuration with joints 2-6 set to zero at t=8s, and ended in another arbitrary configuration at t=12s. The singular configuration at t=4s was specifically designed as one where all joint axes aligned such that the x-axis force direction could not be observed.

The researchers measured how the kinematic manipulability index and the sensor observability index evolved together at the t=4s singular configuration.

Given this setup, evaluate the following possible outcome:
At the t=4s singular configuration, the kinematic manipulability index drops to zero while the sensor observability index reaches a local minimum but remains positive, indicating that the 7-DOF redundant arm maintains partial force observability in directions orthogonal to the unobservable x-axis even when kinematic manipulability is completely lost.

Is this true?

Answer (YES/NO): NO